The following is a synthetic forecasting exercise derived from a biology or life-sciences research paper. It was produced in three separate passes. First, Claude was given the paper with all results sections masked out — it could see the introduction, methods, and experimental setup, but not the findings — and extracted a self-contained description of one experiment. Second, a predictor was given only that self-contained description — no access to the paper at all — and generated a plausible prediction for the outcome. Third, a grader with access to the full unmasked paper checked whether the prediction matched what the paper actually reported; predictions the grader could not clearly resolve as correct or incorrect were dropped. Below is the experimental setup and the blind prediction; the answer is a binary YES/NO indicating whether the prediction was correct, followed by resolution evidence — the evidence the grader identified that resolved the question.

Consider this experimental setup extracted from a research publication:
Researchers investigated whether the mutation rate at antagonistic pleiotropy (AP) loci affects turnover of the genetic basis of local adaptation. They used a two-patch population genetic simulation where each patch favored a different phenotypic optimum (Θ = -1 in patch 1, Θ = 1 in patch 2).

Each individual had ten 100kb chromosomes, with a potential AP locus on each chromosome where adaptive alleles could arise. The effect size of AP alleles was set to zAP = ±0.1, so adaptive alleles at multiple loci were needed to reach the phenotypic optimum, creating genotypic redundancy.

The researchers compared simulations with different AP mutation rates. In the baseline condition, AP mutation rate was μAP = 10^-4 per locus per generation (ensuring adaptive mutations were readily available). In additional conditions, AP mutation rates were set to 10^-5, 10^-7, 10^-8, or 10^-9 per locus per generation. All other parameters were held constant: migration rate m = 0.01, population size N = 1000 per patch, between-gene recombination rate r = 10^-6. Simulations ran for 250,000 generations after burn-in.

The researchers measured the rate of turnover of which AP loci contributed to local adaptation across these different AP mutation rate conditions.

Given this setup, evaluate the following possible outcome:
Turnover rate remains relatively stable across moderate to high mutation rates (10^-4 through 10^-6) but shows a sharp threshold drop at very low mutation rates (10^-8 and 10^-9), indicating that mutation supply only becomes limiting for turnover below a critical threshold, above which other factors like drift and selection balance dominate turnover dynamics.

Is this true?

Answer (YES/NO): NO